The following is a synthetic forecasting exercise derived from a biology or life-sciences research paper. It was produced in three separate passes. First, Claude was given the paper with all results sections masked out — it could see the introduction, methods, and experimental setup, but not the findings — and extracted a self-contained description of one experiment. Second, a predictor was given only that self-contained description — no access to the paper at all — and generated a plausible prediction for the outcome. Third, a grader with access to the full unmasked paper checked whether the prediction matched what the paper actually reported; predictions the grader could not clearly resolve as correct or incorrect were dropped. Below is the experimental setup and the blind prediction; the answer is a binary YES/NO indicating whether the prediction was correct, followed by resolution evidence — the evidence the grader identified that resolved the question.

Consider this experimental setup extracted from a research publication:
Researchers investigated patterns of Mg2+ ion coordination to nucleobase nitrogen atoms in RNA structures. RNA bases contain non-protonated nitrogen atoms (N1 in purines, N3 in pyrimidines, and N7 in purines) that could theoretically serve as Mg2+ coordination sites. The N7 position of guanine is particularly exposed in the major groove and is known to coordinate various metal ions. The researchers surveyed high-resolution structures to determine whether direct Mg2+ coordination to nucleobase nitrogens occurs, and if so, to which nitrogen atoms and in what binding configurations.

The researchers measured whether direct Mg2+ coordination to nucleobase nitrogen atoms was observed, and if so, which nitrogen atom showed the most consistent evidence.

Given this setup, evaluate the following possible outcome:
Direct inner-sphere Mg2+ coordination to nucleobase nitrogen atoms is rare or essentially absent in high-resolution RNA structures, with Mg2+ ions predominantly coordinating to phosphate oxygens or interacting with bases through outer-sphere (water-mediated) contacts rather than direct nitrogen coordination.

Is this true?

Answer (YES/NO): YES